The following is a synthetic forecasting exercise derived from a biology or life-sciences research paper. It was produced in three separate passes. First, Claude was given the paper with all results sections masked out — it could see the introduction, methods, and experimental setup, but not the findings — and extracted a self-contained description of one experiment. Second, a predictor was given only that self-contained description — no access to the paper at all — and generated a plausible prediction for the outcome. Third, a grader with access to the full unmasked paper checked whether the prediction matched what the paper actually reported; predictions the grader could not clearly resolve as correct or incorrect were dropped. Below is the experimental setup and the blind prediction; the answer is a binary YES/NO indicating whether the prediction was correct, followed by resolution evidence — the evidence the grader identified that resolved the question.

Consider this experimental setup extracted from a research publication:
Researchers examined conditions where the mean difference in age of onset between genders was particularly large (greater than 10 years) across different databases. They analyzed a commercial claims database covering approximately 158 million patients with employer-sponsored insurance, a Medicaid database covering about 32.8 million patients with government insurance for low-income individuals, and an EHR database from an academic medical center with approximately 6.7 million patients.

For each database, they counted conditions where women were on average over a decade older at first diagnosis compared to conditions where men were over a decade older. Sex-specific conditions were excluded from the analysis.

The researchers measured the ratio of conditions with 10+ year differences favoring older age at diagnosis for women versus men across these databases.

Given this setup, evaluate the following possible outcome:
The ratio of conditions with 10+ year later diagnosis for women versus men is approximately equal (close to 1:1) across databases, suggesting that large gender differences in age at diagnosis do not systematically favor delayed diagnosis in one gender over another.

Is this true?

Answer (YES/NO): NO